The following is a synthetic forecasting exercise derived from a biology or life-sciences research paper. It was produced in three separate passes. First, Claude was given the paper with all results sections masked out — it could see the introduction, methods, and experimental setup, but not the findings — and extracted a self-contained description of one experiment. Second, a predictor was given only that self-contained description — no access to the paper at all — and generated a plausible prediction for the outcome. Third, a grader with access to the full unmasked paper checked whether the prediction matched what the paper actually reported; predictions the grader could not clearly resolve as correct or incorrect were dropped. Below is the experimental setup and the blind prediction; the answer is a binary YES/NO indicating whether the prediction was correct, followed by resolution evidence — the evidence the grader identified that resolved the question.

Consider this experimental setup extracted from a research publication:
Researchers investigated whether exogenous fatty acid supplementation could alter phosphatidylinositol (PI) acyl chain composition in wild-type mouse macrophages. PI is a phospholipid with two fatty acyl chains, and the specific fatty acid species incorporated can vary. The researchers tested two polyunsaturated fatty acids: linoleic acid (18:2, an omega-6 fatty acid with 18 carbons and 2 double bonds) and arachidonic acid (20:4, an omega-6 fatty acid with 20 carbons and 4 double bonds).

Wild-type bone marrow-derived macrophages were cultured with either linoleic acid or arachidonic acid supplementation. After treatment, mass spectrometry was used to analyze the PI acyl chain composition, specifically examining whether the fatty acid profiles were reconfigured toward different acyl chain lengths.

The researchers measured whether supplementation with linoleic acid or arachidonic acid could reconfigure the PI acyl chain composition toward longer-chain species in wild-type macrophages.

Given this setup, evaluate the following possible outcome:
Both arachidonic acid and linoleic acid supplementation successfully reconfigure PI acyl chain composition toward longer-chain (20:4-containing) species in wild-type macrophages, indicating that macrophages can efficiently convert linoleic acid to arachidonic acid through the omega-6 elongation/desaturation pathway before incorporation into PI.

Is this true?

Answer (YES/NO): NO